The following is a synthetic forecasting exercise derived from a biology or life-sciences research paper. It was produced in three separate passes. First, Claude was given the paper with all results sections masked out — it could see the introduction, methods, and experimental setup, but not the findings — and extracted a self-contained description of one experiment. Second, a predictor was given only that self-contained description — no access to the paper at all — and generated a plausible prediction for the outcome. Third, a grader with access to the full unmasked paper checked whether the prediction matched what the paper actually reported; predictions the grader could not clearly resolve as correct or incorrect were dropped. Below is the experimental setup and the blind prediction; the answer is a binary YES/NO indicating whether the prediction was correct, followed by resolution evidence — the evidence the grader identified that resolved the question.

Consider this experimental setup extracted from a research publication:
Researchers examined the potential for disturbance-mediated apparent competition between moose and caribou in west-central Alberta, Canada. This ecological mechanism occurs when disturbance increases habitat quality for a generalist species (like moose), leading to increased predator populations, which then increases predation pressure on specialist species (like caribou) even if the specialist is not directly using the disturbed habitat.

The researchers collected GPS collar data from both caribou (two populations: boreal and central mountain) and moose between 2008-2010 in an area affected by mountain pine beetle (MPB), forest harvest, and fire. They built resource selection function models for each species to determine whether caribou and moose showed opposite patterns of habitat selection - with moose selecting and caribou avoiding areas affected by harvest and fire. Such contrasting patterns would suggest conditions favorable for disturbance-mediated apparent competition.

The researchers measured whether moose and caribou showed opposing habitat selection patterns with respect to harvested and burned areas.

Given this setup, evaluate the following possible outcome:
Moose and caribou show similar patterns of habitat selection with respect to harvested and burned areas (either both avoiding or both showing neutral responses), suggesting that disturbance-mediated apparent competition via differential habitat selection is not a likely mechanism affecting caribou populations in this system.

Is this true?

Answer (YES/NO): NO